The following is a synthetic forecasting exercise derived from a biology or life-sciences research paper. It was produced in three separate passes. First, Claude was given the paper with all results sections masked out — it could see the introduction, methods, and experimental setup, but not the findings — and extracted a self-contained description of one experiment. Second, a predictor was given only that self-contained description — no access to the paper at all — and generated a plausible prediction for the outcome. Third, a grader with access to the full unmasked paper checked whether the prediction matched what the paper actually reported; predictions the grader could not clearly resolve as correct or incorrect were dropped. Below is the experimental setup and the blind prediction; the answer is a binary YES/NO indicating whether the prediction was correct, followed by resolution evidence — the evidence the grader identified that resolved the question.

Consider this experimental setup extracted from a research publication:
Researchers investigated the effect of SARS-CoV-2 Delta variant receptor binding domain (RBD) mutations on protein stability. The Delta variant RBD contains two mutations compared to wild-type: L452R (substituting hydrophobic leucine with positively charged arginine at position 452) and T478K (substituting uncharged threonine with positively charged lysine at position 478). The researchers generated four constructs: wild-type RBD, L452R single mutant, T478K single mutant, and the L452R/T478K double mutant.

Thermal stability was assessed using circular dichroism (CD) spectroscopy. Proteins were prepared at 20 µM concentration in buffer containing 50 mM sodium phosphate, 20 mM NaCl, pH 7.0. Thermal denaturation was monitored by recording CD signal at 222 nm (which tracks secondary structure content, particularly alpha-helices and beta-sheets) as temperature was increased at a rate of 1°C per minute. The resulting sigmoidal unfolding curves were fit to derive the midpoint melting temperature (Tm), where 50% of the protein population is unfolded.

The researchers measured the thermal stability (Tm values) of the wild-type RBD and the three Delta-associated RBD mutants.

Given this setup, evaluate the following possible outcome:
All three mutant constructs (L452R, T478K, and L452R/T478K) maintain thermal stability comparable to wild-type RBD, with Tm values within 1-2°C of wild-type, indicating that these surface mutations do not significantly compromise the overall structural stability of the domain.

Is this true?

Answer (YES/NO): YES